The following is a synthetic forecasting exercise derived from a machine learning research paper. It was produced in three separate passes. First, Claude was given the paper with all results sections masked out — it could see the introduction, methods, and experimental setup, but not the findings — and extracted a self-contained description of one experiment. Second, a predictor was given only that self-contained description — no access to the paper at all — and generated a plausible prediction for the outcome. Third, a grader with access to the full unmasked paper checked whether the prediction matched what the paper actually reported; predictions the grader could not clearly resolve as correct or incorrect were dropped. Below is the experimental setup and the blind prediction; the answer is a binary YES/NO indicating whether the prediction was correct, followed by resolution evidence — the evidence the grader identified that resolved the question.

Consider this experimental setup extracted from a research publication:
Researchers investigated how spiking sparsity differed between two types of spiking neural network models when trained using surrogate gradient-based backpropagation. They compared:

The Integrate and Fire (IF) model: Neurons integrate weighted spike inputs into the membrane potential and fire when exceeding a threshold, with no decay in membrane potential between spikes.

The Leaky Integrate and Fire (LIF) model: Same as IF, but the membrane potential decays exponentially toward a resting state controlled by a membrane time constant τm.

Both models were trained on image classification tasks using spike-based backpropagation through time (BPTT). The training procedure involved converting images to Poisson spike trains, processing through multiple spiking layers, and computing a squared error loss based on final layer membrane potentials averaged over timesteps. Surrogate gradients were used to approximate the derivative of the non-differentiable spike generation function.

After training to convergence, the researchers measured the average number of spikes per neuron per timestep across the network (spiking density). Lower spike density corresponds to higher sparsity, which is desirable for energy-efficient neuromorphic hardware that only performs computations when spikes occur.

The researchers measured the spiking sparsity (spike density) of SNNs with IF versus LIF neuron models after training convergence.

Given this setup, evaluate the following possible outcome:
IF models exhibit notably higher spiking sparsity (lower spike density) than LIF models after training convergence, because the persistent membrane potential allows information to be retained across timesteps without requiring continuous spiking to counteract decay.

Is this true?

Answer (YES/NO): YES